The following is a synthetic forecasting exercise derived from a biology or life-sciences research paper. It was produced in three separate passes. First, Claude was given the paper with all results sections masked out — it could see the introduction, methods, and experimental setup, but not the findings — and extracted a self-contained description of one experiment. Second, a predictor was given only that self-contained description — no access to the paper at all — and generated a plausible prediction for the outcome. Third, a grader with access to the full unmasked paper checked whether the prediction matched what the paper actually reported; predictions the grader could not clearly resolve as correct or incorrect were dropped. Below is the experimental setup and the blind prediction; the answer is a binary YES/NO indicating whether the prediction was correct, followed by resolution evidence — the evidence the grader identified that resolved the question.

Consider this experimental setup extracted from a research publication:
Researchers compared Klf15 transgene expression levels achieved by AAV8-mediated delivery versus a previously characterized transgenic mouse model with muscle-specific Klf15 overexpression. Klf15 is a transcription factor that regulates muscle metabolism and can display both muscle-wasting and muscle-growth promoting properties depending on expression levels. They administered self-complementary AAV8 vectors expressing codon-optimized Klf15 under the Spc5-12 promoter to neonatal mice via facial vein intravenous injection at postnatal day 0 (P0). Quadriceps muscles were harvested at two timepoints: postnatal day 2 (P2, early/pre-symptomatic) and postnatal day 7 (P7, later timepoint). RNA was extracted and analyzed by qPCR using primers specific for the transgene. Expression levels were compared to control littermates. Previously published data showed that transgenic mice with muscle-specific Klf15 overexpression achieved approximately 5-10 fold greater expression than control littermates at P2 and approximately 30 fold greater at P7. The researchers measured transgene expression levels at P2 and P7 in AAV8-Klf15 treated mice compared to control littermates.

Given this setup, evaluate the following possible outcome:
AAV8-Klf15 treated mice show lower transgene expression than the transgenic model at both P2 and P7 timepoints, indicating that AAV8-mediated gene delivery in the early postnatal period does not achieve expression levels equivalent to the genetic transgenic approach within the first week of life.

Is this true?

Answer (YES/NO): NO